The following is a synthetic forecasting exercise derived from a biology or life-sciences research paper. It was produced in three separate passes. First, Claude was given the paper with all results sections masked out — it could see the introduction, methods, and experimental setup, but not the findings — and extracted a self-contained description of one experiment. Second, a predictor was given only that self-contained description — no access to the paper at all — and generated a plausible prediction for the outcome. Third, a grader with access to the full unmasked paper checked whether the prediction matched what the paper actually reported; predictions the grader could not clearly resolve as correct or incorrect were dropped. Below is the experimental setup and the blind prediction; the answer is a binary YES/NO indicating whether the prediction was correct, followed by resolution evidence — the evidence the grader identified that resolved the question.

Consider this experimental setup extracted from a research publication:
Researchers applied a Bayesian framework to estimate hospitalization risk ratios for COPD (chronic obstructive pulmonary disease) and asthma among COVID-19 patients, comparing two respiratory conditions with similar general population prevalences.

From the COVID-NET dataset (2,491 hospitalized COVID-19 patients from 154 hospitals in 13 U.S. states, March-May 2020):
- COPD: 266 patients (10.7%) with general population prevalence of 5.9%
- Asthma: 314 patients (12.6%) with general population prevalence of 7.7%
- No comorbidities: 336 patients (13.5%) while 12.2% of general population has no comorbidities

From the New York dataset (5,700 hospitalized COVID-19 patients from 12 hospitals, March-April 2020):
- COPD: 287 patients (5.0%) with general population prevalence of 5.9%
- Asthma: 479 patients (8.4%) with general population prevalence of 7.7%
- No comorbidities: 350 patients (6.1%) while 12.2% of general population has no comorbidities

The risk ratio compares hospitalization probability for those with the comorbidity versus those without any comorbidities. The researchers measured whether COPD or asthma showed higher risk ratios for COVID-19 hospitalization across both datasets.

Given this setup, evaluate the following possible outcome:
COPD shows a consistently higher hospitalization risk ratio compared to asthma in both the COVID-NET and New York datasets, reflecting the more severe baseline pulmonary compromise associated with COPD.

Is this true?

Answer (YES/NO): NO